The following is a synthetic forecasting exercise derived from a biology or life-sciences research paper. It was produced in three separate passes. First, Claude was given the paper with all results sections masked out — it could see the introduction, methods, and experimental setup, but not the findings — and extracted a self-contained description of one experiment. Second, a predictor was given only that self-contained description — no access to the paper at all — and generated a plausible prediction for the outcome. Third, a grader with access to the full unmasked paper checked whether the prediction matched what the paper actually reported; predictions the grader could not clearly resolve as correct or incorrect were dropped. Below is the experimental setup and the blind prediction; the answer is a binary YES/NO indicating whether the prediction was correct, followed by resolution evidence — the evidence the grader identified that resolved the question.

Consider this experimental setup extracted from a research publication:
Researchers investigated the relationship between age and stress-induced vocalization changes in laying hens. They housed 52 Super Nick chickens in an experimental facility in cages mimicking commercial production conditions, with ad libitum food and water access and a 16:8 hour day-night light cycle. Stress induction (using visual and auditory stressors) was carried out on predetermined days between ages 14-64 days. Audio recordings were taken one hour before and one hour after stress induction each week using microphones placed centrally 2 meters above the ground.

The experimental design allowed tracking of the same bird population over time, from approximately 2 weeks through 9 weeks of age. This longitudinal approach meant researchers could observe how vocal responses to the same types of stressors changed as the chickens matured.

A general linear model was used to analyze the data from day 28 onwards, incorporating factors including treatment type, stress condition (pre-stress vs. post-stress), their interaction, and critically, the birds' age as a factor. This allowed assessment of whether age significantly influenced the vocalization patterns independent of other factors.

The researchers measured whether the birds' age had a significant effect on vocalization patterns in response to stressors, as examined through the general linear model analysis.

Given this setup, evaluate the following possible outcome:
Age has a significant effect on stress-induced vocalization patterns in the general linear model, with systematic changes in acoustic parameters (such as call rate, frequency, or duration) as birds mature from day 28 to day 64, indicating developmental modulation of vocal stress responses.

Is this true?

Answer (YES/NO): YES